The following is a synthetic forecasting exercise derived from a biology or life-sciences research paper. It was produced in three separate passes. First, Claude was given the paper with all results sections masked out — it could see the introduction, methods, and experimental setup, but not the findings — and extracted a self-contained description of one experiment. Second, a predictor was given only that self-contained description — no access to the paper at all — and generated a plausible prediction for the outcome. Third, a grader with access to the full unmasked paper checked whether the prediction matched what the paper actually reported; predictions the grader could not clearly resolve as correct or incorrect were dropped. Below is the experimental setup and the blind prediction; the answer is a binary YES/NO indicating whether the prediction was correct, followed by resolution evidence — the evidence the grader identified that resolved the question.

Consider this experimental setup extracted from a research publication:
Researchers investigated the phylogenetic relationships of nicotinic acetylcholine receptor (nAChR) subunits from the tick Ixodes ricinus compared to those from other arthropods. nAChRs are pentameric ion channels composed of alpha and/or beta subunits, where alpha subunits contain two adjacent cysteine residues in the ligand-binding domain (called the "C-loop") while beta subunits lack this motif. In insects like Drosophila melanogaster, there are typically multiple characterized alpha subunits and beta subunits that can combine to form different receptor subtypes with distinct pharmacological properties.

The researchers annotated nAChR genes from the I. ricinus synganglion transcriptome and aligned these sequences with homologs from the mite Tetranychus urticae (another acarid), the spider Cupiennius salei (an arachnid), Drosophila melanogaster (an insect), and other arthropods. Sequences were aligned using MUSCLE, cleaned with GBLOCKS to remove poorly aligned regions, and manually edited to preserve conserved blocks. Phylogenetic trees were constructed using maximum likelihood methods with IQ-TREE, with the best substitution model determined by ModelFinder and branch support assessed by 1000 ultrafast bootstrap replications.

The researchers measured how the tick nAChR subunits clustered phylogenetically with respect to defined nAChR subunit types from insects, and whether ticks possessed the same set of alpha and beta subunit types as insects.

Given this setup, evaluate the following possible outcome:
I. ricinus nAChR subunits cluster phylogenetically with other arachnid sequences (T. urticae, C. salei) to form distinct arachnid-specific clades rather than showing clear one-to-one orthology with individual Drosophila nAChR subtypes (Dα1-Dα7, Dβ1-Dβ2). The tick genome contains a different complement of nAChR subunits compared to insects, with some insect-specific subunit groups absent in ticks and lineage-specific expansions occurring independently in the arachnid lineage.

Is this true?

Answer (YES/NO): YES